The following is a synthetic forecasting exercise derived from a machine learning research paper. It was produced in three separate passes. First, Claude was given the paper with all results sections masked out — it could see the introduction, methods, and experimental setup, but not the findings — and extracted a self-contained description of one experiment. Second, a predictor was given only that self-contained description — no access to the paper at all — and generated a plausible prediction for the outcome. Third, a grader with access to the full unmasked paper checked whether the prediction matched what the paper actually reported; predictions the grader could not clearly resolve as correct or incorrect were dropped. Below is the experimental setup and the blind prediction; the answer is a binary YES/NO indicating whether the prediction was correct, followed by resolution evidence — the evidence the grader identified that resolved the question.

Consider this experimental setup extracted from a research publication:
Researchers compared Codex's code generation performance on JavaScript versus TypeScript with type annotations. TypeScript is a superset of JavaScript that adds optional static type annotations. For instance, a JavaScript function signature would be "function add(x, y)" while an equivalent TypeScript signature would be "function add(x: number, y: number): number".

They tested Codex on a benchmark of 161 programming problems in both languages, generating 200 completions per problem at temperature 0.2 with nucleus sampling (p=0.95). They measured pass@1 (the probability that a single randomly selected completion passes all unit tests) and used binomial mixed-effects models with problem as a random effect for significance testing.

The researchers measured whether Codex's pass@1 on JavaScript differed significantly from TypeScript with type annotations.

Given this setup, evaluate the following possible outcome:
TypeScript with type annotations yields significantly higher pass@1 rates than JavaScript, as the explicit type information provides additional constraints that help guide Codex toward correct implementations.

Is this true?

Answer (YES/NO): NO